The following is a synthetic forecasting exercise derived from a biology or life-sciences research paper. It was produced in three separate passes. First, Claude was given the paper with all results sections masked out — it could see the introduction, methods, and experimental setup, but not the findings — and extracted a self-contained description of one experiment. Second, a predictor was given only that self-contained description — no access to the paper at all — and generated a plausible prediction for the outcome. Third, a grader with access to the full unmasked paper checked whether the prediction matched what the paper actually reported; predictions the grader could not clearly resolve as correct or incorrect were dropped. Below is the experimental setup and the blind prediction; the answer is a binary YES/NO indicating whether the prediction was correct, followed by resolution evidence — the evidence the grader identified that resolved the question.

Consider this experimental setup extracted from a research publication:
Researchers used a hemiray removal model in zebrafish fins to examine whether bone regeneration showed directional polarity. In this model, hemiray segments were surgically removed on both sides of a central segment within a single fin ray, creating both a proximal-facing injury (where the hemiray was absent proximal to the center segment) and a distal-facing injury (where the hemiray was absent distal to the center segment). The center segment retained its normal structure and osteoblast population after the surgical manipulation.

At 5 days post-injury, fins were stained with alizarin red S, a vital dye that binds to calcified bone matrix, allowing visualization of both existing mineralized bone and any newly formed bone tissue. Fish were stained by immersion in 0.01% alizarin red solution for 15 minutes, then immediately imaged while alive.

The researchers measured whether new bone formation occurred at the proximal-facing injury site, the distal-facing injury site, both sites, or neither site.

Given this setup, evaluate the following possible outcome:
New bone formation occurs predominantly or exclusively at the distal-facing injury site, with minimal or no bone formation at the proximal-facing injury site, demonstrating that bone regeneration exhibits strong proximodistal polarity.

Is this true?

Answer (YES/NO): YES